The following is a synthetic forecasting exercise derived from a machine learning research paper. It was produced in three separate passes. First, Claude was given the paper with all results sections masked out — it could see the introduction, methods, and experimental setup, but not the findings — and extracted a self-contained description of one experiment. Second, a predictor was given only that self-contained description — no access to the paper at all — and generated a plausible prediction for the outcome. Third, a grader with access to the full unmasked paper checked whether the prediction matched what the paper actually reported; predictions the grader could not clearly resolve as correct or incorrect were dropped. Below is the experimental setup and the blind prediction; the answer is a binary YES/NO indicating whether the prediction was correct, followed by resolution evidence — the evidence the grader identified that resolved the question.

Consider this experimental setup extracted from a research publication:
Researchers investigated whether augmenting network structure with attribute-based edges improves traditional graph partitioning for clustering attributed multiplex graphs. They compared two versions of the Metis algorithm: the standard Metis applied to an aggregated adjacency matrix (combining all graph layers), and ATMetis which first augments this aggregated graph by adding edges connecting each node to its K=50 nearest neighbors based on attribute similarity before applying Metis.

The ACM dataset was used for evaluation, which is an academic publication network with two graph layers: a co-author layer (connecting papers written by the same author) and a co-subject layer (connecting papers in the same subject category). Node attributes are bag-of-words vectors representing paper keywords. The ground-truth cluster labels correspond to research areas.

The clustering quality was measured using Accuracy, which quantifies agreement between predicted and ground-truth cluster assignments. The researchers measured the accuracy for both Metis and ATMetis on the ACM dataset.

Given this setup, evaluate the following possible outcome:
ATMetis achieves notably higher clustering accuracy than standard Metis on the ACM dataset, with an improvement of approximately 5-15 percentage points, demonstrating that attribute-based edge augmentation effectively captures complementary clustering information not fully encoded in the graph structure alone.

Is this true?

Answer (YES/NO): YES